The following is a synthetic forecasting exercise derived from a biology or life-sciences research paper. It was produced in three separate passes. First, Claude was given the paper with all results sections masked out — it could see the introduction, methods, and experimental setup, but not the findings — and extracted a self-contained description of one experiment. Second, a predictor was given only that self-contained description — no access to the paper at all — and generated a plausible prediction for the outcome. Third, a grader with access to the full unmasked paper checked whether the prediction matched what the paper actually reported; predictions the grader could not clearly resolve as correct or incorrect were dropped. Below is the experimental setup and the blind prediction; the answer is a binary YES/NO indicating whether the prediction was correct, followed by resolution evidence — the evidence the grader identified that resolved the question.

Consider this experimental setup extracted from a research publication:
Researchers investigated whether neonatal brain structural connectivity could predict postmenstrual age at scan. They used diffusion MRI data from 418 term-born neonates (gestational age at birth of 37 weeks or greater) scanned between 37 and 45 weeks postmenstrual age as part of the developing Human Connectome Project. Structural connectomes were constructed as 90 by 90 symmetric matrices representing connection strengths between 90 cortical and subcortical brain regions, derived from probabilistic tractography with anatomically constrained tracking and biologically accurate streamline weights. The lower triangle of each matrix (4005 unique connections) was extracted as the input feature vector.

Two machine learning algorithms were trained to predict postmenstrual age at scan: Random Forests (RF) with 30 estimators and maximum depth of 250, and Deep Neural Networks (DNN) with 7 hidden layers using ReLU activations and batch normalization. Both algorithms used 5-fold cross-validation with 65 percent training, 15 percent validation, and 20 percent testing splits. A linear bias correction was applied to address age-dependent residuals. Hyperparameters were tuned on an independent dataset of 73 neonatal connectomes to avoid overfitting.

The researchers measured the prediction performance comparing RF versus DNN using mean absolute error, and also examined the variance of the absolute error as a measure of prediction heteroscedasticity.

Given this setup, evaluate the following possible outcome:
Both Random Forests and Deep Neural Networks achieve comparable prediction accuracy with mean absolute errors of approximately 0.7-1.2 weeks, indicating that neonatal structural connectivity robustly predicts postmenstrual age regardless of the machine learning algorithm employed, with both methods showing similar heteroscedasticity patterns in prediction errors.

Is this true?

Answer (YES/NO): NO